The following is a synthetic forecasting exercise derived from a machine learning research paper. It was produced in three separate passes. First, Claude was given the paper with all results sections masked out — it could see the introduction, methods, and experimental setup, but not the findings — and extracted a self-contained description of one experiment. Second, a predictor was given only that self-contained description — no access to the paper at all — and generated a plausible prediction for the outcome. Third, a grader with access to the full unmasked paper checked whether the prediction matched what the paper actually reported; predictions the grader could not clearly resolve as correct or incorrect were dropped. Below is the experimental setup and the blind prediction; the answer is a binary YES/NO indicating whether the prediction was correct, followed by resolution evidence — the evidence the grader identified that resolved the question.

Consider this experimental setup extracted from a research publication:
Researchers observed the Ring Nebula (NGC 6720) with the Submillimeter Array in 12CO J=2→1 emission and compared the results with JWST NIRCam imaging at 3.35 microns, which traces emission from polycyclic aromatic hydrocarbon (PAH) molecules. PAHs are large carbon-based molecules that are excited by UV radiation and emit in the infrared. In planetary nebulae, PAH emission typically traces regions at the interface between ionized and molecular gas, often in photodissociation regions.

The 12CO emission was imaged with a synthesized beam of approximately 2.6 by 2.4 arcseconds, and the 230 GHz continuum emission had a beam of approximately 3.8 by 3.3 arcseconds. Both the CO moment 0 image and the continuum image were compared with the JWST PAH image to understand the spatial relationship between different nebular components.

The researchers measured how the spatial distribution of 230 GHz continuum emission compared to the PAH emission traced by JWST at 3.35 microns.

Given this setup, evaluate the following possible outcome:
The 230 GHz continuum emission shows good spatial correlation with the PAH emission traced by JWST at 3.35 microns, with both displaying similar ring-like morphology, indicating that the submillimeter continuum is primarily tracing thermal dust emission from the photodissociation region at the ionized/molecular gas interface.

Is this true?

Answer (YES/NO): YES